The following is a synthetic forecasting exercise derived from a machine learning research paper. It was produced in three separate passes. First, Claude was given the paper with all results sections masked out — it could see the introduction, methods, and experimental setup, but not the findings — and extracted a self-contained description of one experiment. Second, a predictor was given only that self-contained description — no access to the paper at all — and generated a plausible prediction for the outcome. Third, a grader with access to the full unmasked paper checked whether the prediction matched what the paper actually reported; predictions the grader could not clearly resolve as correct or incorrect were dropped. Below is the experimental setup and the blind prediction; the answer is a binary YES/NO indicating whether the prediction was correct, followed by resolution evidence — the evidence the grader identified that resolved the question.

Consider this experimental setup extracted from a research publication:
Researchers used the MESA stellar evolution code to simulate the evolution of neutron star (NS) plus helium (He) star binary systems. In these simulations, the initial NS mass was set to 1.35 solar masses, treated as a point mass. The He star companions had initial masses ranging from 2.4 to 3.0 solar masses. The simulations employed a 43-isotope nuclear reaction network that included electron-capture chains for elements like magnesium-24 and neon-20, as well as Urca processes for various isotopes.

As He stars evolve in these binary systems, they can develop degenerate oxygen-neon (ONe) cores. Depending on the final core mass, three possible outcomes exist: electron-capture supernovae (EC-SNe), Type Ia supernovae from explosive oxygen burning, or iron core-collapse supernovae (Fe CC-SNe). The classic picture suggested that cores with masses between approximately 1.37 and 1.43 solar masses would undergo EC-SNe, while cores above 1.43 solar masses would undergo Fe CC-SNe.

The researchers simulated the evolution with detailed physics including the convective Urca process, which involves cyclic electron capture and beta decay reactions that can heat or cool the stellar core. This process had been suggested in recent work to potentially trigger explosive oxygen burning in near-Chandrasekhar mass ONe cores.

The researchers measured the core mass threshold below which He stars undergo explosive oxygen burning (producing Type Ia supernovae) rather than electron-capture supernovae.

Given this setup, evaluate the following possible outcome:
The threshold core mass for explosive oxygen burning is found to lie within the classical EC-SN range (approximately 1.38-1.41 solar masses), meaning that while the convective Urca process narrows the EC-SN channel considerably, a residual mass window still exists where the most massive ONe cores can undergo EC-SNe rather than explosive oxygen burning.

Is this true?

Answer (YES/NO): YES